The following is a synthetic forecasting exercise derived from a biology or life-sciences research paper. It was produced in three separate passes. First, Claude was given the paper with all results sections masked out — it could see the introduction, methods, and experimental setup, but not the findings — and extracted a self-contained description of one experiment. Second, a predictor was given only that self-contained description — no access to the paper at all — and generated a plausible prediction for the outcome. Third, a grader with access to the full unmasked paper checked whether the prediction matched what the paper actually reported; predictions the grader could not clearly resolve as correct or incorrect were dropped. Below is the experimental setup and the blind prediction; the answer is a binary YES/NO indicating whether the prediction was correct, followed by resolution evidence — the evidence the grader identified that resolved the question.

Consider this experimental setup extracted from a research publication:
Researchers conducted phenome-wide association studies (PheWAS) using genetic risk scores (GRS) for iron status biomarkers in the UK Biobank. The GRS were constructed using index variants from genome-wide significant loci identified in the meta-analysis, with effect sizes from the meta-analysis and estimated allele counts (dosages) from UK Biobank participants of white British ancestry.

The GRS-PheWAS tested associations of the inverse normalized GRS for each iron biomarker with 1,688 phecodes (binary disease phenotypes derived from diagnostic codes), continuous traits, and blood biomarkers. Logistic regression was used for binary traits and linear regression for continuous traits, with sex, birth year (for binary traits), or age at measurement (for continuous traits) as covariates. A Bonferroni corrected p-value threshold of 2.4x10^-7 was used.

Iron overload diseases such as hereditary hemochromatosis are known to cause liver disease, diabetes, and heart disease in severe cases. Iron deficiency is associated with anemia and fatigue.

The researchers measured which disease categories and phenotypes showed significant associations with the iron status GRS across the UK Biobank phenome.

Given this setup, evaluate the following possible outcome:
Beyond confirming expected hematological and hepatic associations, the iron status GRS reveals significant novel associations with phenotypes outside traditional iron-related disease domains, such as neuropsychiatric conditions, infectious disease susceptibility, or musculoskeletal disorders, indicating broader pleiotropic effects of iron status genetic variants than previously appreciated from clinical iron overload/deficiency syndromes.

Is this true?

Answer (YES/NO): NO